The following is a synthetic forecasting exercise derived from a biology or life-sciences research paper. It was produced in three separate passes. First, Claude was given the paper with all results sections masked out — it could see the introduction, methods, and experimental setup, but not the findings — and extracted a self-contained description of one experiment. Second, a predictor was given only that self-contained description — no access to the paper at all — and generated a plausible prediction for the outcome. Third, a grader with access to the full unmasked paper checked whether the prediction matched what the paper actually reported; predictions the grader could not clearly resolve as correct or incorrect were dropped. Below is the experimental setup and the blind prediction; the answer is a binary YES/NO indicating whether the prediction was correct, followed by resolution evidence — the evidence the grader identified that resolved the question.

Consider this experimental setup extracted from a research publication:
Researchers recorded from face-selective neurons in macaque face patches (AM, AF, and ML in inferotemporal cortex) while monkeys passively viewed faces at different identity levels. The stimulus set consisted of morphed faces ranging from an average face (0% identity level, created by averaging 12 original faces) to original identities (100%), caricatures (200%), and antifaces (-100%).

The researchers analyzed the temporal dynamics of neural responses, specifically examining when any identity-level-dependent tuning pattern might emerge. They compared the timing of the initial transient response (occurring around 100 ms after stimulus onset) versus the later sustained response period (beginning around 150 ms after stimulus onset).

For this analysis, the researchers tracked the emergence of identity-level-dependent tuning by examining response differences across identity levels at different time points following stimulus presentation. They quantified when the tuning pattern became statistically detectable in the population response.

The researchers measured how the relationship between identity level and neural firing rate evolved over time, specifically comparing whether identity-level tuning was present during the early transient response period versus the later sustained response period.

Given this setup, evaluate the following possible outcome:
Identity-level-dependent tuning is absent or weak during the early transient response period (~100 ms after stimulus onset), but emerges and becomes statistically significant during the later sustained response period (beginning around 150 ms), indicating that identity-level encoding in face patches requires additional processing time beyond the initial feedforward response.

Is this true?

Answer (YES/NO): YES